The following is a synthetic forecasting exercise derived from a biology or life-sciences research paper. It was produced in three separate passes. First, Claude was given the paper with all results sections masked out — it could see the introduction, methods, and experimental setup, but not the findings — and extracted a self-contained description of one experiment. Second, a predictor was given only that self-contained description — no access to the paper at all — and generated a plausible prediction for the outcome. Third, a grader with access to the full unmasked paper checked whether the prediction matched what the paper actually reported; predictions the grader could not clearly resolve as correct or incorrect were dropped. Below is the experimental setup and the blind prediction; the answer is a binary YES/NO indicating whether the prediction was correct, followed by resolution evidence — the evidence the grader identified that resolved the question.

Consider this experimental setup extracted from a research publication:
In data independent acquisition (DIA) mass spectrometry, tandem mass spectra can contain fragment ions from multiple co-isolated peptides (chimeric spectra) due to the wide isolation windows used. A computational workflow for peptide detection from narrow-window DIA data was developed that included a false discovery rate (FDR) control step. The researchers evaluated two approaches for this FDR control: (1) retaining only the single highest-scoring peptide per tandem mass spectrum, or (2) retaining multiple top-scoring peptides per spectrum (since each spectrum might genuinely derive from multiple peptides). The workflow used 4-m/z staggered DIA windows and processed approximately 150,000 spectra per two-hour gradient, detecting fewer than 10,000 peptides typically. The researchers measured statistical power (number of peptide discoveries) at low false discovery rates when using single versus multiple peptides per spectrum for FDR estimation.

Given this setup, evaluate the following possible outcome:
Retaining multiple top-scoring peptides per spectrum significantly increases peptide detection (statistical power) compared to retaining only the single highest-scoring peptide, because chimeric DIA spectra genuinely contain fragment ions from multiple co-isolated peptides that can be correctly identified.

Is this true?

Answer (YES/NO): NO